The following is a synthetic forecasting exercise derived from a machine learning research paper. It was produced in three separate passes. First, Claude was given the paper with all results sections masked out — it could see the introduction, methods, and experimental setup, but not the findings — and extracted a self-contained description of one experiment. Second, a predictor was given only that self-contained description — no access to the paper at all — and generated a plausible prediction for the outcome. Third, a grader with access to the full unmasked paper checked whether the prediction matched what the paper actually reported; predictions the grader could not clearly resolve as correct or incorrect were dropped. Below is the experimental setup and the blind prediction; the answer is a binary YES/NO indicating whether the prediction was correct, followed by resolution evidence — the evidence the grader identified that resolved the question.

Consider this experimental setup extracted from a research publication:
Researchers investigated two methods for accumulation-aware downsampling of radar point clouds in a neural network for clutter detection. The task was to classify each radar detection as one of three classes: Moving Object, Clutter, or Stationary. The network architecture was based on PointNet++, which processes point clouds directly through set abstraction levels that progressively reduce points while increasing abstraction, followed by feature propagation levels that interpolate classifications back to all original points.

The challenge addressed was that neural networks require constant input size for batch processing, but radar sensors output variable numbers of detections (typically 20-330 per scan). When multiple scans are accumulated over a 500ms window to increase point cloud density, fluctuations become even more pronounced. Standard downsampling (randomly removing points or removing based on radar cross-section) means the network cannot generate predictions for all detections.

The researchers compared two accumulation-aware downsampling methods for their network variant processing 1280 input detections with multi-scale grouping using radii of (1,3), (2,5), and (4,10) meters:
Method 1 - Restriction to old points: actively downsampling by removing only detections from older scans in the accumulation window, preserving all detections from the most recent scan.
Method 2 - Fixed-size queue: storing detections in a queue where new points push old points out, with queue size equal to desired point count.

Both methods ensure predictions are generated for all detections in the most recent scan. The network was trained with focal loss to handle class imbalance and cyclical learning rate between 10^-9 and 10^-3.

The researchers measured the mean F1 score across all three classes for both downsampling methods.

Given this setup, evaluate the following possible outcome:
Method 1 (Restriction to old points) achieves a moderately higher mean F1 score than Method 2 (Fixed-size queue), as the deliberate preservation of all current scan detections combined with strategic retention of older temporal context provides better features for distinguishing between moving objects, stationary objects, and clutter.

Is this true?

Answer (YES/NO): NO